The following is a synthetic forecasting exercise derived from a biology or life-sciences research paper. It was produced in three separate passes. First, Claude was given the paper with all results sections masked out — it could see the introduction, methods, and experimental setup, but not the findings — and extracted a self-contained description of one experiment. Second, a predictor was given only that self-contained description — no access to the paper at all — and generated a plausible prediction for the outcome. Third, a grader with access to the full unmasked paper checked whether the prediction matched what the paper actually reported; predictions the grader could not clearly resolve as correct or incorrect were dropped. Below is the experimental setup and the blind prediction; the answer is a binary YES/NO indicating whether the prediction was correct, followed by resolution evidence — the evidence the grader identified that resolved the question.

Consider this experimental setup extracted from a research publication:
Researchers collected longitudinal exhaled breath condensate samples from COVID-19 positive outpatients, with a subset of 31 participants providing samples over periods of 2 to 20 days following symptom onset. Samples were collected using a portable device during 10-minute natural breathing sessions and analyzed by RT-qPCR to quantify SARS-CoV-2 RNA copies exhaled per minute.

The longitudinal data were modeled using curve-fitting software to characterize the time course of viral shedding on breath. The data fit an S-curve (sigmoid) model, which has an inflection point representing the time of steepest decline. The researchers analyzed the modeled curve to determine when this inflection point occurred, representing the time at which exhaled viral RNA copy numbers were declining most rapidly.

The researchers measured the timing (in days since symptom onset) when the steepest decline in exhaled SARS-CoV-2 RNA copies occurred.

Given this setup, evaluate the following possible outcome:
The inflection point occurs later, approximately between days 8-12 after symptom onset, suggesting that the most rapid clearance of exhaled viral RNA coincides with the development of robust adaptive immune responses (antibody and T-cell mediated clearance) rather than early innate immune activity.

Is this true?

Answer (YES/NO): YES